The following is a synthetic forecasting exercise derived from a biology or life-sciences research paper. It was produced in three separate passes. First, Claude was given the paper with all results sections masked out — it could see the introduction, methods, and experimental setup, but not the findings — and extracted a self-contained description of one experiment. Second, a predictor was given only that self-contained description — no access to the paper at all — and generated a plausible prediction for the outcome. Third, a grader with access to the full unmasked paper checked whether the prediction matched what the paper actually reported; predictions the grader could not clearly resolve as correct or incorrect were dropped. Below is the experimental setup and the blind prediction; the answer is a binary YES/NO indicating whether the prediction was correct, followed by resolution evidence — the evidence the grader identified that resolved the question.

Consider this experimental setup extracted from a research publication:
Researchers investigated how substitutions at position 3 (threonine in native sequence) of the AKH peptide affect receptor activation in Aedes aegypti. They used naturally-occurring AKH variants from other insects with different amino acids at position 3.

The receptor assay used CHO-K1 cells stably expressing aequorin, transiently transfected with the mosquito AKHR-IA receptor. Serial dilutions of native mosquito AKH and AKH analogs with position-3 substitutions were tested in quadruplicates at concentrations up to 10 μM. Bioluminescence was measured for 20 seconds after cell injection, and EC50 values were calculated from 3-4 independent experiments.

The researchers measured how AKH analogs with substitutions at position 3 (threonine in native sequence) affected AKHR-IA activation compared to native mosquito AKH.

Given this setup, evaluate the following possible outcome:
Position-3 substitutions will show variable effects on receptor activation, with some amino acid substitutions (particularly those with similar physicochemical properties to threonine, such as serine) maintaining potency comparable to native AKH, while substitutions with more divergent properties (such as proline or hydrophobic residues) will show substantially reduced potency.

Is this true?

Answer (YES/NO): NO